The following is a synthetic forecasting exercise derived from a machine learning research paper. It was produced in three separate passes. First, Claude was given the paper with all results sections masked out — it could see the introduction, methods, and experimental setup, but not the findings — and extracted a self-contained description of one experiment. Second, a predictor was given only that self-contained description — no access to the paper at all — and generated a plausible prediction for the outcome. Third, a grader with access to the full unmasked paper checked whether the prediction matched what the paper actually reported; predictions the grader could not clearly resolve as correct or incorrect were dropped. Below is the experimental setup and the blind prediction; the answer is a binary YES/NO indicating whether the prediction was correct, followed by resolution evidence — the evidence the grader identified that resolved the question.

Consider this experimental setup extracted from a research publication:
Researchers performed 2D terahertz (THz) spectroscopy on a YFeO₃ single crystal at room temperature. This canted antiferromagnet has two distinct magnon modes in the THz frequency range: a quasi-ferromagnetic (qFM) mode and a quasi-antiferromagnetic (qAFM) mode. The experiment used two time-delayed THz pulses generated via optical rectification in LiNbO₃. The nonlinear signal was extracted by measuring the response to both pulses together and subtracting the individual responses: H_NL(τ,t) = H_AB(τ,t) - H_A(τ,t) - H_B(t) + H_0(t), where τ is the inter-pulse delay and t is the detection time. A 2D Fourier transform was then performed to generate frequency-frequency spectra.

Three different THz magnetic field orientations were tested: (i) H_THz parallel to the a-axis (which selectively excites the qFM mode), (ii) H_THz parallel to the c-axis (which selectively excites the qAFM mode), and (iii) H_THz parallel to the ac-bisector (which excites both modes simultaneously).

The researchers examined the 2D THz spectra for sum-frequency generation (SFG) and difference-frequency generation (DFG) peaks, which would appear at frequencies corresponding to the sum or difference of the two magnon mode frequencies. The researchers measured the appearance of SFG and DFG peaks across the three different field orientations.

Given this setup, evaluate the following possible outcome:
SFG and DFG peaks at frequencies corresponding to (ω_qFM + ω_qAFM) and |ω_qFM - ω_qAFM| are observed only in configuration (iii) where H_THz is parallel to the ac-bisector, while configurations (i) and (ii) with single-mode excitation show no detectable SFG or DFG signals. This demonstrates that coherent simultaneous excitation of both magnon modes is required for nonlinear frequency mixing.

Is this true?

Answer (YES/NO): YES